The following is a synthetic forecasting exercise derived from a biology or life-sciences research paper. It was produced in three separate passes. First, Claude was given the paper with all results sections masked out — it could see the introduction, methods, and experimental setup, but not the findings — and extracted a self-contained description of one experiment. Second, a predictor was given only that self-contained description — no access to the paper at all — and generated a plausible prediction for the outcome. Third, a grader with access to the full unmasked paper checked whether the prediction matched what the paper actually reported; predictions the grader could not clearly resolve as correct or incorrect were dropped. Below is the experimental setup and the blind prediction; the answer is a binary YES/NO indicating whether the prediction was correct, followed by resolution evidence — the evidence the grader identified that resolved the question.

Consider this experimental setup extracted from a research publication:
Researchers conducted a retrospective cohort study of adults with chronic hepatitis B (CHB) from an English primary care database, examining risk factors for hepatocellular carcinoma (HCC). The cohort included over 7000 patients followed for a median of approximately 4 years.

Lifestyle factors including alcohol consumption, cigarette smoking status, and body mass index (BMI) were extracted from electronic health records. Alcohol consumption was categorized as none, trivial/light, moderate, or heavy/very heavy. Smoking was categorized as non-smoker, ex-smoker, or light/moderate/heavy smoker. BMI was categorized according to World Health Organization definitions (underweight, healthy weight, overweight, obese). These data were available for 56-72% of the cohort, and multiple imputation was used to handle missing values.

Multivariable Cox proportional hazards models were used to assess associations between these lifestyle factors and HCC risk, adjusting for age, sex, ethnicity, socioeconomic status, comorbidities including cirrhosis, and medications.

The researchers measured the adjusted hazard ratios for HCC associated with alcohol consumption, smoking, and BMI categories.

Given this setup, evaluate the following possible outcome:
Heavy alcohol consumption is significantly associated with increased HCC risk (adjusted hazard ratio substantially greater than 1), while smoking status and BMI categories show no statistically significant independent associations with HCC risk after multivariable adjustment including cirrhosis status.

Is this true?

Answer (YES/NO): NO